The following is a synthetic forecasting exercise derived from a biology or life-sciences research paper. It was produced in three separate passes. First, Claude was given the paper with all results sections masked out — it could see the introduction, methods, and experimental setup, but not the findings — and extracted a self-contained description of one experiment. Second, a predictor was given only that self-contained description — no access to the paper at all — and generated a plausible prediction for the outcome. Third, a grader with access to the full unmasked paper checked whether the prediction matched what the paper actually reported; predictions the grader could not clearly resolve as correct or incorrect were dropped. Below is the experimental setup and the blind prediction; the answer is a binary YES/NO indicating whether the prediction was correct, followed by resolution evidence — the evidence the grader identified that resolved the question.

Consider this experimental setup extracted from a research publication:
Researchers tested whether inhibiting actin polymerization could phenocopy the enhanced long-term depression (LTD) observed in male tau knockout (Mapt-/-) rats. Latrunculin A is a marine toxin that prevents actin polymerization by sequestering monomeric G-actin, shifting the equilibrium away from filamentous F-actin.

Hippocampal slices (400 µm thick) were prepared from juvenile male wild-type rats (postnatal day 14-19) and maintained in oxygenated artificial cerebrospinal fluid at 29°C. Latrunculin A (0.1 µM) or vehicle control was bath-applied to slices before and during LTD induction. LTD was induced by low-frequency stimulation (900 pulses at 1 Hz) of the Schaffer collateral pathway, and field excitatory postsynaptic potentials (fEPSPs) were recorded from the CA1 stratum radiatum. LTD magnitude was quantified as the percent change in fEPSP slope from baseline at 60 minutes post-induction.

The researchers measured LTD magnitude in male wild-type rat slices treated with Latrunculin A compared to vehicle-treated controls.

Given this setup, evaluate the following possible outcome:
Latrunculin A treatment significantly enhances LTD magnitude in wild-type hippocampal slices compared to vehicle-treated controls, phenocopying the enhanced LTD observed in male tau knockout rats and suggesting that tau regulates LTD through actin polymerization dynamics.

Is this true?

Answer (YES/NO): YES